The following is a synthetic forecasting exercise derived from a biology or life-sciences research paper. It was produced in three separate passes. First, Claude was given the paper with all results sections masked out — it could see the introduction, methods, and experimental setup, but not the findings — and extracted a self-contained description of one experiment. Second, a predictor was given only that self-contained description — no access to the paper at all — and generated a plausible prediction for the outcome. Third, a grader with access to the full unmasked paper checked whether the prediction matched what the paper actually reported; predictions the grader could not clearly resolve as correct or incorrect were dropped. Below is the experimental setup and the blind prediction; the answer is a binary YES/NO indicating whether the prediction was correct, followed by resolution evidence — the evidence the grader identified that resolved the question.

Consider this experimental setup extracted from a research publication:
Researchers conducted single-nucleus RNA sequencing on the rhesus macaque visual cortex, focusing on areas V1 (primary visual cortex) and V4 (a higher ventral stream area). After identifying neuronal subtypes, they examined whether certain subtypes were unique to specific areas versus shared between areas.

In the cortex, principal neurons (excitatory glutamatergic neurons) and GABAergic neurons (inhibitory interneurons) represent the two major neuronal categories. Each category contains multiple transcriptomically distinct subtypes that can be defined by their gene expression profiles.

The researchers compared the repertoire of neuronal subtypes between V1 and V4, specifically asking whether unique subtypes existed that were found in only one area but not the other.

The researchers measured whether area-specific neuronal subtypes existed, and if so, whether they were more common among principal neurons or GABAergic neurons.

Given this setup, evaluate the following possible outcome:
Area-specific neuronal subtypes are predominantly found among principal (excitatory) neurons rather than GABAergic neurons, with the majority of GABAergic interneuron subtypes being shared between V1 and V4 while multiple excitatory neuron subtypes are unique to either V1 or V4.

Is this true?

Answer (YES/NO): YES